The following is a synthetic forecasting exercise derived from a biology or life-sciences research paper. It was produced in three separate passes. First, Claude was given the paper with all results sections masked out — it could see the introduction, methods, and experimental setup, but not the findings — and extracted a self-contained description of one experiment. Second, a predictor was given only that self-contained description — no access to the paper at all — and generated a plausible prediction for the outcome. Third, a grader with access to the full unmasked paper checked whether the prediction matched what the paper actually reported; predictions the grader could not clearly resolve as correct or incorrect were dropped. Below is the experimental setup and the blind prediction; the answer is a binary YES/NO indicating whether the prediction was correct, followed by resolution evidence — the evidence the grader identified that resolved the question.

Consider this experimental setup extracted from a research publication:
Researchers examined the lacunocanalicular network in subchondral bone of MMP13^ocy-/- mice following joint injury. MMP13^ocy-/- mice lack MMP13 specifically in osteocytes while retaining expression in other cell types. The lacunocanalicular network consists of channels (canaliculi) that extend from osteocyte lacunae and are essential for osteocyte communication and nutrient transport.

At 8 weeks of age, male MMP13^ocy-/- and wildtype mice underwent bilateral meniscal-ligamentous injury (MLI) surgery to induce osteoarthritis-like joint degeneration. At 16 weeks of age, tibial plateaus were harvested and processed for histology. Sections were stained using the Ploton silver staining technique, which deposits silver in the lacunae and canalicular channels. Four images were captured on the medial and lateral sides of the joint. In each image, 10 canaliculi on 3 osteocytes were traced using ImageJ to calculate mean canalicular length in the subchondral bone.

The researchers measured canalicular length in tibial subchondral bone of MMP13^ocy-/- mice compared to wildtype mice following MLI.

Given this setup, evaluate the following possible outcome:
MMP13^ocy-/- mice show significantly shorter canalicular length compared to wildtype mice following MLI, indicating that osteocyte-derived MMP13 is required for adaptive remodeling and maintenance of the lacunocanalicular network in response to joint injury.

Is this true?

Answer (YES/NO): NO